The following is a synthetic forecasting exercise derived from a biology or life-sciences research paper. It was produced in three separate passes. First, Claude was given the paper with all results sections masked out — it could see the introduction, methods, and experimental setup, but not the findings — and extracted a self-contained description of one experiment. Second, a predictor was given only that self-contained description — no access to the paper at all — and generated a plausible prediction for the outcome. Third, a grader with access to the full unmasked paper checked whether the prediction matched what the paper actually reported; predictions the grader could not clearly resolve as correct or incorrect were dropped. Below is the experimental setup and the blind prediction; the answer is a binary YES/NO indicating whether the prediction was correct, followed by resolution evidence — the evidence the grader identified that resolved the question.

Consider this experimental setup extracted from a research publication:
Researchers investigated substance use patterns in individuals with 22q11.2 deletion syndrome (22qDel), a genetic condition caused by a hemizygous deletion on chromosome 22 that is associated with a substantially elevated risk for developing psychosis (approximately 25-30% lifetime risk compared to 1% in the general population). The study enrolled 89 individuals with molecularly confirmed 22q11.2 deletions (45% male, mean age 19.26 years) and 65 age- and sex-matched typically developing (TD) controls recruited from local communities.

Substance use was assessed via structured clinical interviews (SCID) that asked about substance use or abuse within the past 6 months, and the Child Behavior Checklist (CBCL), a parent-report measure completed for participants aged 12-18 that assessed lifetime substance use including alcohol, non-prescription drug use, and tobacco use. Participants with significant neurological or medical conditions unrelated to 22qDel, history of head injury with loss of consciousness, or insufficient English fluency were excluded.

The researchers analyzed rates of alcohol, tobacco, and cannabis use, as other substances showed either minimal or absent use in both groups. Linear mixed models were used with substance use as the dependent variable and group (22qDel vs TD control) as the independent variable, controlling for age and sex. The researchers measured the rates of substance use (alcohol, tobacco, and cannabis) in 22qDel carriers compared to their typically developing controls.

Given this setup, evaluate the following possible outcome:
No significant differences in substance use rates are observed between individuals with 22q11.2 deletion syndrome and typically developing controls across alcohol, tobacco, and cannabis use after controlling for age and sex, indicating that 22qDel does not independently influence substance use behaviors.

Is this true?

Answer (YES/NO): NO